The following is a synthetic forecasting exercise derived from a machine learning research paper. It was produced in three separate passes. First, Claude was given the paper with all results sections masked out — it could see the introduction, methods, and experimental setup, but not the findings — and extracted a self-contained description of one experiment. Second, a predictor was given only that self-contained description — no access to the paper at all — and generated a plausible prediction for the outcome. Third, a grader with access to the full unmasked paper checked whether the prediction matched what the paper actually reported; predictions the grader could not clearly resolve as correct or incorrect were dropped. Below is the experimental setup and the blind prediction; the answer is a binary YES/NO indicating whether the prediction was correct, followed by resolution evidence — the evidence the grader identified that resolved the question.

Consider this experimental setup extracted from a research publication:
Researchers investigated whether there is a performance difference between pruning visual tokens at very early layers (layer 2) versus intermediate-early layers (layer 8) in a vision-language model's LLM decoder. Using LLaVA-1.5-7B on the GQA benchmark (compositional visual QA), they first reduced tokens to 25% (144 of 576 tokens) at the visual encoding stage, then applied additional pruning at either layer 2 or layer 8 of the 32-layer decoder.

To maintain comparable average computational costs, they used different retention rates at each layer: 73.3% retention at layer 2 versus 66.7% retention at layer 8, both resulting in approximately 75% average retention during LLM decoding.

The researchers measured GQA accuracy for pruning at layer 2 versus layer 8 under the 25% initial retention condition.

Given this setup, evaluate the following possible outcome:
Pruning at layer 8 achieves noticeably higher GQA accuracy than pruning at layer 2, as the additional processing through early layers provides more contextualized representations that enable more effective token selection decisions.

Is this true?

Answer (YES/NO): NO